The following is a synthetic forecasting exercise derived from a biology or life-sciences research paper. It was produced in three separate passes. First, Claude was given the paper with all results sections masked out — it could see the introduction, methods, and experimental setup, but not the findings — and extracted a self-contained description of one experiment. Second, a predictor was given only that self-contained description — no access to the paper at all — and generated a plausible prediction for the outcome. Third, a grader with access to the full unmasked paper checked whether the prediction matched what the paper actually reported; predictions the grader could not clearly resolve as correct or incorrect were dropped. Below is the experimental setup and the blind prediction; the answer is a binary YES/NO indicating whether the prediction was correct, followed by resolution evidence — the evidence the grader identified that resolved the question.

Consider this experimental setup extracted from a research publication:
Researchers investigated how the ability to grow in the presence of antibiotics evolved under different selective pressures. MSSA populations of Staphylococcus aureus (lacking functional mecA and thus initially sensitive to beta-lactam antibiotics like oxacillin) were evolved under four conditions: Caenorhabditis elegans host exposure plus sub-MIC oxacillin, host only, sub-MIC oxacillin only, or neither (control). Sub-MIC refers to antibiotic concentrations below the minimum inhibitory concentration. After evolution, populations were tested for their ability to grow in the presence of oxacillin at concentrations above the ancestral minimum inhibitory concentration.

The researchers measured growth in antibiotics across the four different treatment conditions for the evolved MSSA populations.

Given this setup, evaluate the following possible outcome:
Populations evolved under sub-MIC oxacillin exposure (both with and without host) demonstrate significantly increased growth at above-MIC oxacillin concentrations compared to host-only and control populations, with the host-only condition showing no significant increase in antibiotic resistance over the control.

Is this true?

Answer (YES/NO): NO